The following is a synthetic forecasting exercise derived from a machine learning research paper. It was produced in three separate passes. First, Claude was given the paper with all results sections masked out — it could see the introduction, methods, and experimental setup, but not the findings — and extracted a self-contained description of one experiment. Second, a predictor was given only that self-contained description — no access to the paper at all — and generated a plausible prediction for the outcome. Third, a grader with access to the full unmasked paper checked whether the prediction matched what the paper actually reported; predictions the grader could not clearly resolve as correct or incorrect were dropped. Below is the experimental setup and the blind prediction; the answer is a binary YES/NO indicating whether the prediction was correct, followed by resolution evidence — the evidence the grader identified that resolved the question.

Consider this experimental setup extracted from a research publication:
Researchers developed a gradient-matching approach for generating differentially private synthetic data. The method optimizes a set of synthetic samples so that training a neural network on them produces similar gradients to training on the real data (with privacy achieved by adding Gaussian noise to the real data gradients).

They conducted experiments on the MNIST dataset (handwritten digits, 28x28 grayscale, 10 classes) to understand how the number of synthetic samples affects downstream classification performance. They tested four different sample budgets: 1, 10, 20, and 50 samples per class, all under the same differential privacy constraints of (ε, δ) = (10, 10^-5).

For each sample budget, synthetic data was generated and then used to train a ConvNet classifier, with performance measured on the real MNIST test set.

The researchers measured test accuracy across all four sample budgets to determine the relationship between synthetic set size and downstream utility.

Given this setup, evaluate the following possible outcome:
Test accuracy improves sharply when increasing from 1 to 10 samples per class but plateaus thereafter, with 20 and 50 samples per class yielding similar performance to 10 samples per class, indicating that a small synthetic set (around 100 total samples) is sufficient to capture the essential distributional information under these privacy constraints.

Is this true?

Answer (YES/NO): NO